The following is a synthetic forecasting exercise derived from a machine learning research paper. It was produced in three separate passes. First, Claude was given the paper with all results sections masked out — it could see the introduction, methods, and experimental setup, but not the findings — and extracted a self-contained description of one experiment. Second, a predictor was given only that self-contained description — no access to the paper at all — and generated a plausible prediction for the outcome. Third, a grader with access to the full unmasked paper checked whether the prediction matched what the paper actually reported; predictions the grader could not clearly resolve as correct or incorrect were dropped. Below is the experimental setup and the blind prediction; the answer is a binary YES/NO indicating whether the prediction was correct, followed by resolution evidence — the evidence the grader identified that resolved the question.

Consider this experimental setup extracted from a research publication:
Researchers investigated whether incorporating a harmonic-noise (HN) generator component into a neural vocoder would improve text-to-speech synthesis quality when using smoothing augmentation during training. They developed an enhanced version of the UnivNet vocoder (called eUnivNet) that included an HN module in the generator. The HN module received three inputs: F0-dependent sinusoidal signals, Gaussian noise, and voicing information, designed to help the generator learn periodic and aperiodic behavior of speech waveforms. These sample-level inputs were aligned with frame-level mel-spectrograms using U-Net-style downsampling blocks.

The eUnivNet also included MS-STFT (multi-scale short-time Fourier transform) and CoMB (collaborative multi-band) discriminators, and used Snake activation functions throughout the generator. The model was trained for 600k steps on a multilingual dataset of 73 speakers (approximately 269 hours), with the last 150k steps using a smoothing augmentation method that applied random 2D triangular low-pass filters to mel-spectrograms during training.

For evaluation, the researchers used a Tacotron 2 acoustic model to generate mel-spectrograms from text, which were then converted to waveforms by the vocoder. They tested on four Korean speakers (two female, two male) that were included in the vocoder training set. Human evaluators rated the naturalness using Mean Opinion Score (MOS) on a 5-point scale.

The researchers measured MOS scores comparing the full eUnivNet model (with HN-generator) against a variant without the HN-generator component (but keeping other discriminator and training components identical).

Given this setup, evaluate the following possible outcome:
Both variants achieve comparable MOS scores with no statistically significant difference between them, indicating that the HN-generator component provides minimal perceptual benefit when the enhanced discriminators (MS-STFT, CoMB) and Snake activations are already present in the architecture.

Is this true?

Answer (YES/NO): NO